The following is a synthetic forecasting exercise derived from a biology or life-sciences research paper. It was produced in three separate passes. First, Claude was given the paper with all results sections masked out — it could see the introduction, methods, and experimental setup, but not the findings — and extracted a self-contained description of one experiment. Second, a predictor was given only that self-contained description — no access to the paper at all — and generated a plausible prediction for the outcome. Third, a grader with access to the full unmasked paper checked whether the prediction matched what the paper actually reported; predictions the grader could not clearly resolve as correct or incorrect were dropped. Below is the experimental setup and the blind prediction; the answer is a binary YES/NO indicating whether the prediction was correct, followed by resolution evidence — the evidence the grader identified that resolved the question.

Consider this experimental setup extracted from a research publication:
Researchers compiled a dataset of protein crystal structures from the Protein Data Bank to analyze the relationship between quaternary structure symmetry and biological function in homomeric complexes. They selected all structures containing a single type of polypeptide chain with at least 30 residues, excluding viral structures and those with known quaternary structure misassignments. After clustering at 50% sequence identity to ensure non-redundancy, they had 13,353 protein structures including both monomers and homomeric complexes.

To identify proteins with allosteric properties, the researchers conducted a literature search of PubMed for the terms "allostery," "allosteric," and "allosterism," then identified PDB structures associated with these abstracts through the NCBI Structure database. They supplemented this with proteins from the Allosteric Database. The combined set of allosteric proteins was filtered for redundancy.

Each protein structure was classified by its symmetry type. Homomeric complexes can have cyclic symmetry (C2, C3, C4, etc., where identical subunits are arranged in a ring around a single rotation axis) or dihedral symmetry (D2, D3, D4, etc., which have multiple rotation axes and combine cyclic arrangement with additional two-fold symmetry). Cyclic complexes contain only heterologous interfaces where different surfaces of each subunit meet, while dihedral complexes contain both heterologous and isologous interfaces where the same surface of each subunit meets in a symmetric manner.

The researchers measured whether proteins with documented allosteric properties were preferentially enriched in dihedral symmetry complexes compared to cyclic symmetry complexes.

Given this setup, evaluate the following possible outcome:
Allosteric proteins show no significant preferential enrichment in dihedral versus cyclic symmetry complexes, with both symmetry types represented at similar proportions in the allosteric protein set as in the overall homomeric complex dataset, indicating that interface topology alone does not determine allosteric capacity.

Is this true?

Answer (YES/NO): NO